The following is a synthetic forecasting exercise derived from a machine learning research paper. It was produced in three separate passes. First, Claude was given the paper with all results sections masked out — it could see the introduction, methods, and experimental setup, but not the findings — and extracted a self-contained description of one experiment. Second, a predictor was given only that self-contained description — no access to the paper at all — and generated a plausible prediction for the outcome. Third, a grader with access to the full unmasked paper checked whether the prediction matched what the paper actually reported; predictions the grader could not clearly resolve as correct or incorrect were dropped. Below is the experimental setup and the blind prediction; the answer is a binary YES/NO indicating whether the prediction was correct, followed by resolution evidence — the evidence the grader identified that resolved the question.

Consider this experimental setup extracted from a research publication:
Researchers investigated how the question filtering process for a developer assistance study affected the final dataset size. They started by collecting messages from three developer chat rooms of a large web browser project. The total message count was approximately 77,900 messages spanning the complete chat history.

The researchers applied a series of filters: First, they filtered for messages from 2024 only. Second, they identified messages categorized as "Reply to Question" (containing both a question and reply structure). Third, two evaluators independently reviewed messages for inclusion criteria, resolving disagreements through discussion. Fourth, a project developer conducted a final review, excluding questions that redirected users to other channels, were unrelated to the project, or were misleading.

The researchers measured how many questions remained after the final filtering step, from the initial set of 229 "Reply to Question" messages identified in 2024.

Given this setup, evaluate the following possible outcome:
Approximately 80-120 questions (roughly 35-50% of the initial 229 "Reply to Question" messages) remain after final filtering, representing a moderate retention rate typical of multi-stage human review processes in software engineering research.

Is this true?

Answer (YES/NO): NO